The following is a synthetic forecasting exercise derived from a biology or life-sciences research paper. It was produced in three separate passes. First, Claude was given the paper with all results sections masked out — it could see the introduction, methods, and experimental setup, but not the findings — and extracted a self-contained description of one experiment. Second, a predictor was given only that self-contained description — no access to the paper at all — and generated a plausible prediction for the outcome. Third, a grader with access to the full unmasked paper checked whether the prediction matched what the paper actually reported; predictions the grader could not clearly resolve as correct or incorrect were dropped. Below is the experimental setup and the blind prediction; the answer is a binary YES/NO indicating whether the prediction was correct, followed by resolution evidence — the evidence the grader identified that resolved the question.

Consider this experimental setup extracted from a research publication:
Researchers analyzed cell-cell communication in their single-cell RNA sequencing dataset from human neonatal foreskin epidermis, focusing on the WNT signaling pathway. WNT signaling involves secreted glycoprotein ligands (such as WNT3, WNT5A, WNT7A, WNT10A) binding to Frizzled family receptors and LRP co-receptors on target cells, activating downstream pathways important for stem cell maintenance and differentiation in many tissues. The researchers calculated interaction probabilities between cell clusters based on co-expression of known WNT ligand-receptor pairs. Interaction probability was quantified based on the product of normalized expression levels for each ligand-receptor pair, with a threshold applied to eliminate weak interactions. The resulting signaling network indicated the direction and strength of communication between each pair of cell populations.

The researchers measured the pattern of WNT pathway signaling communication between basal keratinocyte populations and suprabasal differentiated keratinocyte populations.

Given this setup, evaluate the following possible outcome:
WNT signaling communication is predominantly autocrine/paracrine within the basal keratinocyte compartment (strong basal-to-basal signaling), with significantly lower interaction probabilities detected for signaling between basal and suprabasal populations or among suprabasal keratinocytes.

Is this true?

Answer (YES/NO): NO